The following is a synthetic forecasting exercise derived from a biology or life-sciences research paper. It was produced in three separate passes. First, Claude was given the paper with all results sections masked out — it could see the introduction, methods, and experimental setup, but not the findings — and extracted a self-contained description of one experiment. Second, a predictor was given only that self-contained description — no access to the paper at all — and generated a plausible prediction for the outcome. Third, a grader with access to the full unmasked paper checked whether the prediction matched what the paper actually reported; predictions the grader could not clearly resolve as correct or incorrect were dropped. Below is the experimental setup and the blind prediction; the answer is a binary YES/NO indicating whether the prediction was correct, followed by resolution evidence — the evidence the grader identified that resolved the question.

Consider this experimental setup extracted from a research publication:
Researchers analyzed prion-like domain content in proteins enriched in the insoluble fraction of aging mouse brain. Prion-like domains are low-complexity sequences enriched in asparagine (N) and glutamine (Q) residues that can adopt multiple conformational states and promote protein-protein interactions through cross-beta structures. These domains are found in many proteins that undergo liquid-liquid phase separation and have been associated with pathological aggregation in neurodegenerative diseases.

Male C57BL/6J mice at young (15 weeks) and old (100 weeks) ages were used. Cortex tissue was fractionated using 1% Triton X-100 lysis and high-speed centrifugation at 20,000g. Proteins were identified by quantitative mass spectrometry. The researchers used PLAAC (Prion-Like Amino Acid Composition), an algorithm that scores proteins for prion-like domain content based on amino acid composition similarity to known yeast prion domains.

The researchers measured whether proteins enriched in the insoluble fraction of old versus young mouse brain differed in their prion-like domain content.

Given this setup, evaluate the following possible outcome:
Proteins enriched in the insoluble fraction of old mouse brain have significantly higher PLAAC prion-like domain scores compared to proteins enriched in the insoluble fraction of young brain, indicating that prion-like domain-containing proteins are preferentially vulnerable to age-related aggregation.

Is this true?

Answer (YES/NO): NO